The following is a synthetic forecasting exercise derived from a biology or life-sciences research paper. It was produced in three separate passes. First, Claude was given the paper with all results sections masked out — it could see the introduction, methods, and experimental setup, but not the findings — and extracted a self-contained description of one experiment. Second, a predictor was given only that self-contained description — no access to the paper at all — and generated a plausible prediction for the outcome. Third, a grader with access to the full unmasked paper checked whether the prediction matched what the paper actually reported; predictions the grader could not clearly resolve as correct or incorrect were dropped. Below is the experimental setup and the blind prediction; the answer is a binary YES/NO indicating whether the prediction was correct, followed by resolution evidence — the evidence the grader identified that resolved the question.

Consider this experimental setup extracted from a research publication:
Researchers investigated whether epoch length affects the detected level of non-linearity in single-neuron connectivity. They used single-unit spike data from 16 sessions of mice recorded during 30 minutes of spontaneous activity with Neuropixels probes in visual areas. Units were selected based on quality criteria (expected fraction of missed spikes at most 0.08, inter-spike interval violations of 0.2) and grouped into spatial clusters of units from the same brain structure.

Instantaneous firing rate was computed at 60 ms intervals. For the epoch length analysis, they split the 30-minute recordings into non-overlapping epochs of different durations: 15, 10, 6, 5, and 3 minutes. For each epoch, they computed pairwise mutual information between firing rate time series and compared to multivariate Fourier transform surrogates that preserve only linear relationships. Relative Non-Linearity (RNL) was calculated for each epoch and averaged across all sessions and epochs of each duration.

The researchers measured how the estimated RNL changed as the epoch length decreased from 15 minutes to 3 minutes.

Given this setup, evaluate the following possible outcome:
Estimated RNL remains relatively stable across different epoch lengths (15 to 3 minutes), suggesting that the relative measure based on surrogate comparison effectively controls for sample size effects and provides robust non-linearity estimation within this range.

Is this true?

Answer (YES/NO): NO